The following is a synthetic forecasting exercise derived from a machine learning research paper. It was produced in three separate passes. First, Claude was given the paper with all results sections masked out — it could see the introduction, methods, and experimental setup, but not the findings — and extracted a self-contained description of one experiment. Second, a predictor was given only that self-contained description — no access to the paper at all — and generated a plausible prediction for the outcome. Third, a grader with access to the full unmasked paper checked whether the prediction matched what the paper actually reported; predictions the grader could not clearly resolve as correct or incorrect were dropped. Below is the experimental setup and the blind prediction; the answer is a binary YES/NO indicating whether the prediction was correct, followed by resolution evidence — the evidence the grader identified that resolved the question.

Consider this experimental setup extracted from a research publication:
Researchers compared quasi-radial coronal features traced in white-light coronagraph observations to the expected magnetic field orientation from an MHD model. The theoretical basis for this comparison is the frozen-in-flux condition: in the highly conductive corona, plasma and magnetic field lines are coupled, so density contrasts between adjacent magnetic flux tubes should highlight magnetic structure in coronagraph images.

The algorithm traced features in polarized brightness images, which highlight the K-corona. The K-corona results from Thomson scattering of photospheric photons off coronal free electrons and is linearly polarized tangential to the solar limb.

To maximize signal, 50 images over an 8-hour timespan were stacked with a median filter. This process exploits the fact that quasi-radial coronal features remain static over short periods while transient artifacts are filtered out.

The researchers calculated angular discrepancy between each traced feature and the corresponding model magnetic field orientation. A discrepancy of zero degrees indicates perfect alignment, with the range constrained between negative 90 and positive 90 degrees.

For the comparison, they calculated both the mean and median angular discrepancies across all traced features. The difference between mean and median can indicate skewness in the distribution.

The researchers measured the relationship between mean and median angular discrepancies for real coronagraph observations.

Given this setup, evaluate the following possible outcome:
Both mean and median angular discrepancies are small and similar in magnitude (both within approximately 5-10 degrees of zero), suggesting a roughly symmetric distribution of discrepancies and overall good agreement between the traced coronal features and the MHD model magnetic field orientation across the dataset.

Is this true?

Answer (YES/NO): NO